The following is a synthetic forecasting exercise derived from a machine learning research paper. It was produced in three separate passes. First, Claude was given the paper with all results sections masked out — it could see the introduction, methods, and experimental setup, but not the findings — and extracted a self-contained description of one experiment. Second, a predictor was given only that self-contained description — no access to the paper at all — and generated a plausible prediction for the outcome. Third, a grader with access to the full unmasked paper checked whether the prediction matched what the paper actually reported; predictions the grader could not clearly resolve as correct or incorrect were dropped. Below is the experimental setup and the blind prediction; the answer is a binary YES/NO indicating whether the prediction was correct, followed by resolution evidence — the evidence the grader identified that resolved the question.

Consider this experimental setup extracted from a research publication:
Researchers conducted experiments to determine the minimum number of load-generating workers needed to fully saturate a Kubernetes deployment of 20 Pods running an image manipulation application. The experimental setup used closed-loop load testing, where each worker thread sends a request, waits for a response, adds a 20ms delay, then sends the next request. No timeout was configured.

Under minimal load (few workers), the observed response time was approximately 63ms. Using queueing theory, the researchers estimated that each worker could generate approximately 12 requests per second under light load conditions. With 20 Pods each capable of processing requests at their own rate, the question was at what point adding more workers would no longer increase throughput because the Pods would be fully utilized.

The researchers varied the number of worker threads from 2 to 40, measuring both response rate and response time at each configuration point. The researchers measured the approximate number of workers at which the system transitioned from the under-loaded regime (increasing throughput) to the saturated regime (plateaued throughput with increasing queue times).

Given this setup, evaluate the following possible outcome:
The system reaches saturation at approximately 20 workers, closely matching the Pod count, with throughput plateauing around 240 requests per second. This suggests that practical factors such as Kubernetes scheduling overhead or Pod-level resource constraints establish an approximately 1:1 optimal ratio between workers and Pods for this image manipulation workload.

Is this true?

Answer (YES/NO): NO